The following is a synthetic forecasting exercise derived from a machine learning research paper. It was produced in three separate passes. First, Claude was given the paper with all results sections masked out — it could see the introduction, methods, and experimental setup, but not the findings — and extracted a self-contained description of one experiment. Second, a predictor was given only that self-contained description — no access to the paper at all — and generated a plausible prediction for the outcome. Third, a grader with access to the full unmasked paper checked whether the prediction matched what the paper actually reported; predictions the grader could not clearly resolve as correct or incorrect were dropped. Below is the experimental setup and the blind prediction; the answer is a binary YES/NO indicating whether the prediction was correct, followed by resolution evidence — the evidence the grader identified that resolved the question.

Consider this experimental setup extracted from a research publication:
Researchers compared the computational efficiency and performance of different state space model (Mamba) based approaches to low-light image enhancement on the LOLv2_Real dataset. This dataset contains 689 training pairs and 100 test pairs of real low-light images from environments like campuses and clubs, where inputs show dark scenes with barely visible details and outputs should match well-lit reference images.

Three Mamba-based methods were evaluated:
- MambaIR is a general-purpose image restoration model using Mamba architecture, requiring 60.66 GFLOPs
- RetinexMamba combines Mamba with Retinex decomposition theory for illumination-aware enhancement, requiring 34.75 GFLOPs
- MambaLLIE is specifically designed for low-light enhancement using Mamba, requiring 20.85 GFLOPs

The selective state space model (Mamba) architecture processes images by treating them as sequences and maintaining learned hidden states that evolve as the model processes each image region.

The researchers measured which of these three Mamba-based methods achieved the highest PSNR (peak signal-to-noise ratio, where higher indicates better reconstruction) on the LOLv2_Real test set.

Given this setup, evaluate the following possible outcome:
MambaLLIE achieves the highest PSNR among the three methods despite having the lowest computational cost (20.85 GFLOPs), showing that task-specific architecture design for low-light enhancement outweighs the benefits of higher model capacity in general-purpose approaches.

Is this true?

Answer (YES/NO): NO